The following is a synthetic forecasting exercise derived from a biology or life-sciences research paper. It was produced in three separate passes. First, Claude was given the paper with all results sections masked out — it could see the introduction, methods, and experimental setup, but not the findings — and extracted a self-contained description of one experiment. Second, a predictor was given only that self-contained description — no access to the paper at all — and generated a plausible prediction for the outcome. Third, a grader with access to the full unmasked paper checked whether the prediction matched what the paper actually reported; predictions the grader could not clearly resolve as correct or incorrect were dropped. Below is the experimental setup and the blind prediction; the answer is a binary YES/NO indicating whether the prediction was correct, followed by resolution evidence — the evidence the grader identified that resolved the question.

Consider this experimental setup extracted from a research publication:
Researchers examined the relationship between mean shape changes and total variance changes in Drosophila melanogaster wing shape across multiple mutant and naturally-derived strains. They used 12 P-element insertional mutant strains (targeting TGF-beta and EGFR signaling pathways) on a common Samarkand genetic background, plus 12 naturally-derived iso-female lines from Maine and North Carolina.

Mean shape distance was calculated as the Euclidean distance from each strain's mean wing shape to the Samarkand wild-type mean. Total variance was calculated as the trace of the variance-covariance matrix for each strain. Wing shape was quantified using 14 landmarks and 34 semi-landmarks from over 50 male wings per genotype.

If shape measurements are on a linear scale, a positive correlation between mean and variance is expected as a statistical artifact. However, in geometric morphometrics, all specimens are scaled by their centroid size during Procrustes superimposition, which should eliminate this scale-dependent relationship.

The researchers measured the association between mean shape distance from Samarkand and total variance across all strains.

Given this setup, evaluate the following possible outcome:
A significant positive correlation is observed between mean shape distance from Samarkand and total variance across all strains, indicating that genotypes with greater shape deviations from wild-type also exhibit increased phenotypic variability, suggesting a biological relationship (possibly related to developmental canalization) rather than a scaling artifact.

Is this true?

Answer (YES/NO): YES